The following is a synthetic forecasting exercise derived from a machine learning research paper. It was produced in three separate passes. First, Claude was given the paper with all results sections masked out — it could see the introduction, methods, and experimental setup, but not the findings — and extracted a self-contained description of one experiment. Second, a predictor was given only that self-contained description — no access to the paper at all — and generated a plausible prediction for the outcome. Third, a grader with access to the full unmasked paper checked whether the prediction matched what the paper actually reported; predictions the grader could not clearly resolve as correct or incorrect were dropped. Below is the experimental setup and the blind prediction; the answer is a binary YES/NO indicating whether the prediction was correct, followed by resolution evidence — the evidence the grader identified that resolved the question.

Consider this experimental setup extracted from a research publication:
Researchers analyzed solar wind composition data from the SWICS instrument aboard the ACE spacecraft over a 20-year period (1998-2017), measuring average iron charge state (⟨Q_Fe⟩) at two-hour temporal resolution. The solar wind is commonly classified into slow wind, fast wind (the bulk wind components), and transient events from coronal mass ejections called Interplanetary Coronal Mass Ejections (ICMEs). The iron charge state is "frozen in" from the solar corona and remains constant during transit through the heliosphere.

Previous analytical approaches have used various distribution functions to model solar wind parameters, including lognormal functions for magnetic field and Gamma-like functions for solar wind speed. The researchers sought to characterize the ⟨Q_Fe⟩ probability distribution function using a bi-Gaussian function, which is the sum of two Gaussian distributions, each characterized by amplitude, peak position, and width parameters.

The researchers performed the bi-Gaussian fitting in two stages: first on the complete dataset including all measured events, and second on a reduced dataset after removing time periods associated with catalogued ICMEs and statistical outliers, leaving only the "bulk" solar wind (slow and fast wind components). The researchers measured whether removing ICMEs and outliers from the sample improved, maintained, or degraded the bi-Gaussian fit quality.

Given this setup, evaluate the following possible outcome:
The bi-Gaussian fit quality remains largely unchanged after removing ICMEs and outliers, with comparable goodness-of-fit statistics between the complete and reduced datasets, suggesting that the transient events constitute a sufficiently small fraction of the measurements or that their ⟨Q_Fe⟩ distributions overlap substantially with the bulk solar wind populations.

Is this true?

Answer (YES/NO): NO